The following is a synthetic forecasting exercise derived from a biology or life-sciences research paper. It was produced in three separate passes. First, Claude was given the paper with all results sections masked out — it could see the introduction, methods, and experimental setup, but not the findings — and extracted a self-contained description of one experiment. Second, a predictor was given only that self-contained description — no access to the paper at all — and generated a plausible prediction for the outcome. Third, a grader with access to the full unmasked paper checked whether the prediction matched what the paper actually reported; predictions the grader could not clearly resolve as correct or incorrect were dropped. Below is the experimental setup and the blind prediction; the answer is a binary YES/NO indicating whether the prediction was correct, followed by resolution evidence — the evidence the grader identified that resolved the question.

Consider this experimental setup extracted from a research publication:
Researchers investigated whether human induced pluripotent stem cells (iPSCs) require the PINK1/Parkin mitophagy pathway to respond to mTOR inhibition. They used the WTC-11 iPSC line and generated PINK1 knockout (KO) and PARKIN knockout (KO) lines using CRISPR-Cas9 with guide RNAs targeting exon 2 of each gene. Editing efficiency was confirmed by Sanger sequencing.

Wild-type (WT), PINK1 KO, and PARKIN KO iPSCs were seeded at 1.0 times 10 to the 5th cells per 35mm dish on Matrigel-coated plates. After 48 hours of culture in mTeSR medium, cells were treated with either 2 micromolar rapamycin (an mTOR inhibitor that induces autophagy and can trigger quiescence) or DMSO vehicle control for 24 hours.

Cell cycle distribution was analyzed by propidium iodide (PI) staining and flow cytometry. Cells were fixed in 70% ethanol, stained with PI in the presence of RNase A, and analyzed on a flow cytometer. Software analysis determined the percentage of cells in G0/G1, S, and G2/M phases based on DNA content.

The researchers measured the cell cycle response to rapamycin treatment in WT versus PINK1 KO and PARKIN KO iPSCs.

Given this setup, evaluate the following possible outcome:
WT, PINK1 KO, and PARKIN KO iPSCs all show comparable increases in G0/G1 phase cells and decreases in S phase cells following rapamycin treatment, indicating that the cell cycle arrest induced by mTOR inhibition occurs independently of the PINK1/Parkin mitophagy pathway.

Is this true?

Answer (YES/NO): NO